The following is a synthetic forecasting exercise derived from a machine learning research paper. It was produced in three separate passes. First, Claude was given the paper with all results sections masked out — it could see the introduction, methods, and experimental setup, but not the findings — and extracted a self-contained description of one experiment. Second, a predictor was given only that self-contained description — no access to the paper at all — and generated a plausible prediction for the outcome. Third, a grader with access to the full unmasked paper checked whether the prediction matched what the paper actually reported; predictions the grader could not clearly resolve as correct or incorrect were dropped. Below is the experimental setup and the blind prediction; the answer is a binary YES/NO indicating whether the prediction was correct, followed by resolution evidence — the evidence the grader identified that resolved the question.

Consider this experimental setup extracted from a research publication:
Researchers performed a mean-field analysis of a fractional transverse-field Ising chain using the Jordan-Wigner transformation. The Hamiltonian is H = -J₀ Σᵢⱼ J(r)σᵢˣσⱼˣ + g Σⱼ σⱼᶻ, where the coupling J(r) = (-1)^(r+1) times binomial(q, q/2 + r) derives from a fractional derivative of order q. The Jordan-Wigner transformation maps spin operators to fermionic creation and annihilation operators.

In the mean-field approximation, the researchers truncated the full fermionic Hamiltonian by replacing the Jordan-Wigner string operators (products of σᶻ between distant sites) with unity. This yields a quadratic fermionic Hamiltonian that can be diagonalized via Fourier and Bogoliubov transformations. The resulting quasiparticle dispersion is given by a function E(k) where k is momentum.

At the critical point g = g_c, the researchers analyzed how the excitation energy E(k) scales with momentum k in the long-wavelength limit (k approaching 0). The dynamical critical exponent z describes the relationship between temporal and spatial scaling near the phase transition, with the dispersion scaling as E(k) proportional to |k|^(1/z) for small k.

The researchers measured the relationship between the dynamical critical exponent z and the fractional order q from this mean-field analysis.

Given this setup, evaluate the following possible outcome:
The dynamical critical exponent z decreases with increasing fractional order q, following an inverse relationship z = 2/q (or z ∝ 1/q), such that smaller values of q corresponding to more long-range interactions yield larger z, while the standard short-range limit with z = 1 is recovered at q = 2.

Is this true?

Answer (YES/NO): NO